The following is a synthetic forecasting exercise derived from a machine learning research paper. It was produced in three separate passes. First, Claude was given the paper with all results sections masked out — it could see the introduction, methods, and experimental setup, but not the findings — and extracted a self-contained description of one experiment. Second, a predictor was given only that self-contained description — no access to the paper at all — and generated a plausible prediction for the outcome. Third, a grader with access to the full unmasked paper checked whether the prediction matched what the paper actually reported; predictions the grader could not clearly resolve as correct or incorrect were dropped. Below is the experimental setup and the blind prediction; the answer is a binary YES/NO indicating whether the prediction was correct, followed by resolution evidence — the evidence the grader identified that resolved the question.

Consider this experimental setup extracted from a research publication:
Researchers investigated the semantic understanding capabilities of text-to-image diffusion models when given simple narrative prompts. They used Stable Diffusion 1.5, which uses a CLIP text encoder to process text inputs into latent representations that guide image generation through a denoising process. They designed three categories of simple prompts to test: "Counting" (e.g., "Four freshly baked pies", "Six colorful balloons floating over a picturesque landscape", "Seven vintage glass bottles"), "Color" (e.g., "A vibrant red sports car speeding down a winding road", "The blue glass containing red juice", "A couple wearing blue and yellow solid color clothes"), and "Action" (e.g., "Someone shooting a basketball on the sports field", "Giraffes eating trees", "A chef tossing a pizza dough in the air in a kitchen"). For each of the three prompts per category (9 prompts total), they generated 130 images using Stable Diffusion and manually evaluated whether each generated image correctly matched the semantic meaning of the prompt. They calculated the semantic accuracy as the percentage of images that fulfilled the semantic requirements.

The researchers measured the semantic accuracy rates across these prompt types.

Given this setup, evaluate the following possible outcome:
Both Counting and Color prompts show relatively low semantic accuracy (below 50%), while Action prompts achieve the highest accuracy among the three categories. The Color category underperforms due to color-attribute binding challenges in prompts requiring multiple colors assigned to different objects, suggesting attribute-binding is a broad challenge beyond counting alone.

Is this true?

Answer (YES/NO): NO